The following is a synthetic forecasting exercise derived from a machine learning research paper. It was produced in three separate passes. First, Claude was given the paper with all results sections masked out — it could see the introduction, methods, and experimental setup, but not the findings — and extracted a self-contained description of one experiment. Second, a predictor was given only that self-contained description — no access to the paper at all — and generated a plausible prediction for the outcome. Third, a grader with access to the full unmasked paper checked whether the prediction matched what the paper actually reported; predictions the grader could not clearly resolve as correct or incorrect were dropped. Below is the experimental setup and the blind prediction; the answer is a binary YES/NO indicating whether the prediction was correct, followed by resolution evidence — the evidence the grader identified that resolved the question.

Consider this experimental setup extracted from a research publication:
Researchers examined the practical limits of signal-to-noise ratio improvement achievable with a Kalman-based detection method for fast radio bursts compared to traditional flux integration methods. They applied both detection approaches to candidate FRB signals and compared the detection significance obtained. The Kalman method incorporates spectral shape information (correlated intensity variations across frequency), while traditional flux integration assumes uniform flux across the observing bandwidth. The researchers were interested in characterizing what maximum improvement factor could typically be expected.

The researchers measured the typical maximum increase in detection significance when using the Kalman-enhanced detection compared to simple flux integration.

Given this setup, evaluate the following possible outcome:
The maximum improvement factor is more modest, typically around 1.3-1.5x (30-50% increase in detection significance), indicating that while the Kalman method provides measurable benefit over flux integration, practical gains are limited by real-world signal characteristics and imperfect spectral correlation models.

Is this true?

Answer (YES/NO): NO